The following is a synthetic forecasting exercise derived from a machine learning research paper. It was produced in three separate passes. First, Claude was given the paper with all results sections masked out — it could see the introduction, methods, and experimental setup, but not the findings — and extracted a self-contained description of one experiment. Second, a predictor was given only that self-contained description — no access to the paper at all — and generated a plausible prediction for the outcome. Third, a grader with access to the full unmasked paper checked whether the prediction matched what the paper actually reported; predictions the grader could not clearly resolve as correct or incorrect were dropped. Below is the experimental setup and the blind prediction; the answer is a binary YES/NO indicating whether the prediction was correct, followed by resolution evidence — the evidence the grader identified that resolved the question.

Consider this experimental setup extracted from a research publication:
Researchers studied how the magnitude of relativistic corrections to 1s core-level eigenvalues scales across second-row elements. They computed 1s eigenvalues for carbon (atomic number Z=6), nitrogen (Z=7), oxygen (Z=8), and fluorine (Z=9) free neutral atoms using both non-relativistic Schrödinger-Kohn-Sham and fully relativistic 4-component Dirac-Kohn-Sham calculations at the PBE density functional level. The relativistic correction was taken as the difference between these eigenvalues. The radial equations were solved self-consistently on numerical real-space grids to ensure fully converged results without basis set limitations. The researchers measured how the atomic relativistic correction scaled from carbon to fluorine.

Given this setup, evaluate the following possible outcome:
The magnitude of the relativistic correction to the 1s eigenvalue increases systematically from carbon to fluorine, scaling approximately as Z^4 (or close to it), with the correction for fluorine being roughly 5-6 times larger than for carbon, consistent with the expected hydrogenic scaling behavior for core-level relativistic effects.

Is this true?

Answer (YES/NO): YES